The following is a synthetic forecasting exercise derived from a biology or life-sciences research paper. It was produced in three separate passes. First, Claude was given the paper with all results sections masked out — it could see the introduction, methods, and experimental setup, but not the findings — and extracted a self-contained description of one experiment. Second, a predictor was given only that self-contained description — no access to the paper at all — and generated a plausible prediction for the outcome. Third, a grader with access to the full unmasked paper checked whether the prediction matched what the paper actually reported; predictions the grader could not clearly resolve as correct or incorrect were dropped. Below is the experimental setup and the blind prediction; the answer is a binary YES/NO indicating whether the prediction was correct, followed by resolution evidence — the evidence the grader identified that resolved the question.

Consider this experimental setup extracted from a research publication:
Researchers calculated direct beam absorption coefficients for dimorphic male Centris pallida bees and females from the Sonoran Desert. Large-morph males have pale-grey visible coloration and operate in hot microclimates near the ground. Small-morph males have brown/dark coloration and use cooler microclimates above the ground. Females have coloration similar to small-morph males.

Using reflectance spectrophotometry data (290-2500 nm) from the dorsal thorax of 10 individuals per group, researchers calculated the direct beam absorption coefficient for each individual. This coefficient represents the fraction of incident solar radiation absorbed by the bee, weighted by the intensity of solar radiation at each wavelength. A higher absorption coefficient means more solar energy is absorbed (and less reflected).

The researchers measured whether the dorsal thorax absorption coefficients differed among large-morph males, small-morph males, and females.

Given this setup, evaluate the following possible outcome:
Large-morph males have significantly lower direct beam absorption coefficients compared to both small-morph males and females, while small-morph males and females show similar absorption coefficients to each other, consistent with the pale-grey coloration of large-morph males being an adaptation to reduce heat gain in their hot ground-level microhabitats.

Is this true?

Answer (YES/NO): YES